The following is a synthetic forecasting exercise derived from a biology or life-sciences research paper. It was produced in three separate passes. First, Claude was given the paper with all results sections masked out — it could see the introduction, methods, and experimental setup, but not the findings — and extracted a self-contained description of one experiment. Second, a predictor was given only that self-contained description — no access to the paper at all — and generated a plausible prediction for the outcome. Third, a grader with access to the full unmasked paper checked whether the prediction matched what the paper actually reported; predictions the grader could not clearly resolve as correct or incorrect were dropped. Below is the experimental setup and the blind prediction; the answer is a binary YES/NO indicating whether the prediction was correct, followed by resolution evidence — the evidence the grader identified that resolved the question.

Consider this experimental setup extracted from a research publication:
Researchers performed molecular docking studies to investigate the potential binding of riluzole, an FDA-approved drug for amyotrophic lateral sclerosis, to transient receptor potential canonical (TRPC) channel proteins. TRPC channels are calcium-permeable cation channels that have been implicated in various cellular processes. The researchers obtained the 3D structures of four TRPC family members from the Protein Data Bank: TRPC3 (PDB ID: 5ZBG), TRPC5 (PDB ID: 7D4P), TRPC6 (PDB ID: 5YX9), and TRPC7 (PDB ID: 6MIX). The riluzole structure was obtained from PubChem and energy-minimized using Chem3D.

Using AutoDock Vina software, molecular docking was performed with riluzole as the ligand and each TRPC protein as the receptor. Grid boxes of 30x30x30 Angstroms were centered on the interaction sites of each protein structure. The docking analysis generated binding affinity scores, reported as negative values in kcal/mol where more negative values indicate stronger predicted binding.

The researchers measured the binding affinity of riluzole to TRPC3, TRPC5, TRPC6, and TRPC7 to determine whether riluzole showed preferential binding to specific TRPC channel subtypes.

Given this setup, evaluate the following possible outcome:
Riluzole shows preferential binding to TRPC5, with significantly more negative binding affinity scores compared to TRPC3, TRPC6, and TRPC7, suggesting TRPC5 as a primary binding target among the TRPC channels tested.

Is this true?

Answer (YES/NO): YES